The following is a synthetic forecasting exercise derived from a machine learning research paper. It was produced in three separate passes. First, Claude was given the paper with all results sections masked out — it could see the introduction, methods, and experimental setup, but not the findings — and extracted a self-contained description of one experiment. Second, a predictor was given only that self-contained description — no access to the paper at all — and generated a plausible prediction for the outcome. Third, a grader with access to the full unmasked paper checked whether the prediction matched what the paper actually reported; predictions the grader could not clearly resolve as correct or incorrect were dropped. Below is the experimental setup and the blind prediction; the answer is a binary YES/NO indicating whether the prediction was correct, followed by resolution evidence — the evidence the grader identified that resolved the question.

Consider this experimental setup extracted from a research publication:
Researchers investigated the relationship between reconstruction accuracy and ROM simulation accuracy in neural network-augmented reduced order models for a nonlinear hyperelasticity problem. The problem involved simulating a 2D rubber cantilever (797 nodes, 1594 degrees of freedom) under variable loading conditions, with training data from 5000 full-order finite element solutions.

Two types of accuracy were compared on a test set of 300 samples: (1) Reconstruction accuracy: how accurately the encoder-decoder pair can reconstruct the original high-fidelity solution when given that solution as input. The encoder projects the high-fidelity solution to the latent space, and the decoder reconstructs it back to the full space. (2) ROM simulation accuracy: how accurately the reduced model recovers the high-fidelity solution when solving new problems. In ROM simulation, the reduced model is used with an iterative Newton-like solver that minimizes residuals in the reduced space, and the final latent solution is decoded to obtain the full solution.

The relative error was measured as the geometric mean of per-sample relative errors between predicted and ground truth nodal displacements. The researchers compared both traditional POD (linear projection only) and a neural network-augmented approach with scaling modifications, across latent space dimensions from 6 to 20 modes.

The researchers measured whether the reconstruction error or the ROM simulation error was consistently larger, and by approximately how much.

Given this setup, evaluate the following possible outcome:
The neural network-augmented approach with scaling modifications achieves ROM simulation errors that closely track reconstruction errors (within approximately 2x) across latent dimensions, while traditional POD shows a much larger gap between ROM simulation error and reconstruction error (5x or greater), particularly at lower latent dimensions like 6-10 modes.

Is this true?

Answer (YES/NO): NO